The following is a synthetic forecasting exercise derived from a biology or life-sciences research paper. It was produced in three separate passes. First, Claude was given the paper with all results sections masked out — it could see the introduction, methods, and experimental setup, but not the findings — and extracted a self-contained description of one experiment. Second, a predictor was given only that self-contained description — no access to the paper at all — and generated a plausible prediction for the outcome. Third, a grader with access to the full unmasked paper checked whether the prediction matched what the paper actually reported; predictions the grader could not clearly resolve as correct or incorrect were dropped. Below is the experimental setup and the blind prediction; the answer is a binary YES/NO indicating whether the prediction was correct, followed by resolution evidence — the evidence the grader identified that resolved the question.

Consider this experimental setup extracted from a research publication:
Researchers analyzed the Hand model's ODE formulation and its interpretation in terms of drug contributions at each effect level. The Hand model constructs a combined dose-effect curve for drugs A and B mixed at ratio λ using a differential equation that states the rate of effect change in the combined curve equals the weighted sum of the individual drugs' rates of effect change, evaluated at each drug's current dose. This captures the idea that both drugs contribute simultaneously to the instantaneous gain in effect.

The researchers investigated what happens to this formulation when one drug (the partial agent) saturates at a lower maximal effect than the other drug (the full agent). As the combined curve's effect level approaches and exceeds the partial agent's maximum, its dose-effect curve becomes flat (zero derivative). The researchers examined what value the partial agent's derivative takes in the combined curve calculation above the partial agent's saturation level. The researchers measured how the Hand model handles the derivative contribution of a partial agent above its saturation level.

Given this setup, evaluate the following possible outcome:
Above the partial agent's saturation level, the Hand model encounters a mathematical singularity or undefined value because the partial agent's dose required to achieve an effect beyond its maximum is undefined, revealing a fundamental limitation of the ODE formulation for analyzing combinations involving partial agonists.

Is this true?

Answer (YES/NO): NO